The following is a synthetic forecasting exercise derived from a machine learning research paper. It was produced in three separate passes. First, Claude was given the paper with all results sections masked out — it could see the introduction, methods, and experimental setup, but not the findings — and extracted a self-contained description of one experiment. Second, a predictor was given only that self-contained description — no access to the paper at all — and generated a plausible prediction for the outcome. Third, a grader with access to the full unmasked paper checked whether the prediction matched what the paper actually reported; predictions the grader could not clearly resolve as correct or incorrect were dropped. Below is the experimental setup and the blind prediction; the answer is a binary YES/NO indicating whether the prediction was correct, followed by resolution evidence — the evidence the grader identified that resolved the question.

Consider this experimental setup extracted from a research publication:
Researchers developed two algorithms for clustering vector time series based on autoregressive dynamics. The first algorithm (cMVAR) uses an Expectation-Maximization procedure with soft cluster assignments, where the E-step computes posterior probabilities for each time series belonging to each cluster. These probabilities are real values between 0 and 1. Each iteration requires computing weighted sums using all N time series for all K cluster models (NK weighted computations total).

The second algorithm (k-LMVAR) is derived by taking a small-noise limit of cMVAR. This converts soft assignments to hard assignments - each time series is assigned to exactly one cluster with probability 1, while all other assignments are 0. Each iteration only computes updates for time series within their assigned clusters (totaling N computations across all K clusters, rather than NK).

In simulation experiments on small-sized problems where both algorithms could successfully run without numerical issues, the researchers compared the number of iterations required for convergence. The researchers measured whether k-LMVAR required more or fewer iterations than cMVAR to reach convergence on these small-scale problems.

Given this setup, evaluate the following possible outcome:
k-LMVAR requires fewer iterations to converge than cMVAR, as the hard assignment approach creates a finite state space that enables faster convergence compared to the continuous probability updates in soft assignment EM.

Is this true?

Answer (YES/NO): NO